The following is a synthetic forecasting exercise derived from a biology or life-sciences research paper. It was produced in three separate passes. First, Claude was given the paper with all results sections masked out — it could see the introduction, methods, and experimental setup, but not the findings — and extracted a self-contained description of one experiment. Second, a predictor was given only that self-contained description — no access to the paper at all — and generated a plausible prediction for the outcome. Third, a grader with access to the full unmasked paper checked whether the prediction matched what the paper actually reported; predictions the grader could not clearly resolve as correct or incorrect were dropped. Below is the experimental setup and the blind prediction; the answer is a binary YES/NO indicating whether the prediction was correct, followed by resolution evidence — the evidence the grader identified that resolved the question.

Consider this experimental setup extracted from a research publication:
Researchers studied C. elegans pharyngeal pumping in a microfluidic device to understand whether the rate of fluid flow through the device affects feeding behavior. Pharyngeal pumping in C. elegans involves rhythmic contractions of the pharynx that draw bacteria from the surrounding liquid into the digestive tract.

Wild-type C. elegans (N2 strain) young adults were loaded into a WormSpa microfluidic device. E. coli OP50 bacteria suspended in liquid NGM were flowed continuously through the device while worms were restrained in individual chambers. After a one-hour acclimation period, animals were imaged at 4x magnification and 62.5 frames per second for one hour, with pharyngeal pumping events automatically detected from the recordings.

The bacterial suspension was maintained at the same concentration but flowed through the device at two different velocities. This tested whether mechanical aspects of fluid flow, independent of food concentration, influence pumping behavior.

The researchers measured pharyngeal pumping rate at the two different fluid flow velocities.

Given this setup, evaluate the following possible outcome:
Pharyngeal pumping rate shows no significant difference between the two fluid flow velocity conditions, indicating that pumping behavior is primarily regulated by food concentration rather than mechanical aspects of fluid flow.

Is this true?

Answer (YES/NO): NO